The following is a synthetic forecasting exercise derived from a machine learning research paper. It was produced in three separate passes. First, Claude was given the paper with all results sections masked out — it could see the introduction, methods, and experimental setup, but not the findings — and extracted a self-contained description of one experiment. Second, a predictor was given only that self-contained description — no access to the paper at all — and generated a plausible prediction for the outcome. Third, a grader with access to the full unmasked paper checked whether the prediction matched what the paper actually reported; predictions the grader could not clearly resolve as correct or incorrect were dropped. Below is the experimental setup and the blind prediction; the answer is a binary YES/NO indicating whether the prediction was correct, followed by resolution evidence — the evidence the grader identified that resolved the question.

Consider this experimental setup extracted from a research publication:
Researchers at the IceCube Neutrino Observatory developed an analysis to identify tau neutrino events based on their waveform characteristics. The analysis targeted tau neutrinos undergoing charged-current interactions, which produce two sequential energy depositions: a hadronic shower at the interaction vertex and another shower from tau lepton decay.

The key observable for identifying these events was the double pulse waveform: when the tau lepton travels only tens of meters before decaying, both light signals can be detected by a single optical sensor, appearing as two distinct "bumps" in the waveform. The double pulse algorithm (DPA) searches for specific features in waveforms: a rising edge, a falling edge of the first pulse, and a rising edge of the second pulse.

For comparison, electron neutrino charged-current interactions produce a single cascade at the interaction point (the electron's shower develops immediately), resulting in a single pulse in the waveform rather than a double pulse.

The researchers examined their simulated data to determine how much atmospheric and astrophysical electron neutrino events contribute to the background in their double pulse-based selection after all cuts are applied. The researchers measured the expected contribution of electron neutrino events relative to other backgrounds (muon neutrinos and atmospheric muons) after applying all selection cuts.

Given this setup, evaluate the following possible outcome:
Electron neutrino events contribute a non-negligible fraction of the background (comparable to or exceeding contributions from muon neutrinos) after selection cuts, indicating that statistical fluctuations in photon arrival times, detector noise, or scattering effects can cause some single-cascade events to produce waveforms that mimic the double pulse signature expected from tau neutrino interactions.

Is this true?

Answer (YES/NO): NO